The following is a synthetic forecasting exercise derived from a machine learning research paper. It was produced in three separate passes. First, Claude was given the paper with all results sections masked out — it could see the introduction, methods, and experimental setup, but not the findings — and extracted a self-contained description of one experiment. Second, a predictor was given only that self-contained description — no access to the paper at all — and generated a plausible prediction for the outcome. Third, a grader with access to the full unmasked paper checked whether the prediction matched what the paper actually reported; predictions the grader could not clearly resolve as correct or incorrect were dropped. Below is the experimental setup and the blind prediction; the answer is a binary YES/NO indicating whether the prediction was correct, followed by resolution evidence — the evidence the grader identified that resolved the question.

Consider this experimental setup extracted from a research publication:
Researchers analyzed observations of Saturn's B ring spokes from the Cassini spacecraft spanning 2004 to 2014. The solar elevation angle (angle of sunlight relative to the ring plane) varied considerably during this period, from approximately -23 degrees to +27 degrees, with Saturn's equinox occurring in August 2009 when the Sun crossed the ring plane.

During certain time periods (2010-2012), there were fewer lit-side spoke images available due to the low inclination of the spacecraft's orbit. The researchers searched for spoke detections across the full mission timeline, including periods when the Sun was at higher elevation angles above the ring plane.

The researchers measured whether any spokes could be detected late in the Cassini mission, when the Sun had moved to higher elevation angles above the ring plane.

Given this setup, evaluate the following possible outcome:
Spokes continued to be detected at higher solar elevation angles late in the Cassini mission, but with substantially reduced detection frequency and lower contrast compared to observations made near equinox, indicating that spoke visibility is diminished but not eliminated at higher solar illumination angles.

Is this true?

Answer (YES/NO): YES